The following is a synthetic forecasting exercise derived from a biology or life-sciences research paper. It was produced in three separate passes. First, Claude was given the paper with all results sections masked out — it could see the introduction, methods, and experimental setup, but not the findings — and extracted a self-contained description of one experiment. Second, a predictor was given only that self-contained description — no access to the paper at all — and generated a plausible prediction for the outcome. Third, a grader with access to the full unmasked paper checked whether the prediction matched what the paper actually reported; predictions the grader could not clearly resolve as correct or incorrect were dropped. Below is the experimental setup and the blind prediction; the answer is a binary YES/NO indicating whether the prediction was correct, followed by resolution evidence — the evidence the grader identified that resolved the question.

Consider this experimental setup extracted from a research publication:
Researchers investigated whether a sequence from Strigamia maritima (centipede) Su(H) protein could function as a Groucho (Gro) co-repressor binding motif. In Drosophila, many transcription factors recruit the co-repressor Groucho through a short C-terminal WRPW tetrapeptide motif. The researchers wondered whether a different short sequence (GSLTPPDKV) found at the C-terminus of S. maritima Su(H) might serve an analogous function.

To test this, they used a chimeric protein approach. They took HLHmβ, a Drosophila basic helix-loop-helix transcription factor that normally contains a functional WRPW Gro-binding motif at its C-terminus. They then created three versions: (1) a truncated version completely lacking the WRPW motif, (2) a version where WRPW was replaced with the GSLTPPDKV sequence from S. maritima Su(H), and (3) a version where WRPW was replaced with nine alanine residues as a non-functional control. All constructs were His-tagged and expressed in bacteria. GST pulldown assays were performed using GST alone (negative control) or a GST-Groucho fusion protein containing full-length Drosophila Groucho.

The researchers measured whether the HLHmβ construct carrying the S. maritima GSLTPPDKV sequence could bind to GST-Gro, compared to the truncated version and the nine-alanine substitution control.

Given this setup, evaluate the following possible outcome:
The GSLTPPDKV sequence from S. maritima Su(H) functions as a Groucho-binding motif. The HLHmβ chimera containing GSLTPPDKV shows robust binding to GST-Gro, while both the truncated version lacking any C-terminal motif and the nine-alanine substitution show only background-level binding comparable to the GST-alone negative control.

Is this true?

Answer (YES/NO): NO